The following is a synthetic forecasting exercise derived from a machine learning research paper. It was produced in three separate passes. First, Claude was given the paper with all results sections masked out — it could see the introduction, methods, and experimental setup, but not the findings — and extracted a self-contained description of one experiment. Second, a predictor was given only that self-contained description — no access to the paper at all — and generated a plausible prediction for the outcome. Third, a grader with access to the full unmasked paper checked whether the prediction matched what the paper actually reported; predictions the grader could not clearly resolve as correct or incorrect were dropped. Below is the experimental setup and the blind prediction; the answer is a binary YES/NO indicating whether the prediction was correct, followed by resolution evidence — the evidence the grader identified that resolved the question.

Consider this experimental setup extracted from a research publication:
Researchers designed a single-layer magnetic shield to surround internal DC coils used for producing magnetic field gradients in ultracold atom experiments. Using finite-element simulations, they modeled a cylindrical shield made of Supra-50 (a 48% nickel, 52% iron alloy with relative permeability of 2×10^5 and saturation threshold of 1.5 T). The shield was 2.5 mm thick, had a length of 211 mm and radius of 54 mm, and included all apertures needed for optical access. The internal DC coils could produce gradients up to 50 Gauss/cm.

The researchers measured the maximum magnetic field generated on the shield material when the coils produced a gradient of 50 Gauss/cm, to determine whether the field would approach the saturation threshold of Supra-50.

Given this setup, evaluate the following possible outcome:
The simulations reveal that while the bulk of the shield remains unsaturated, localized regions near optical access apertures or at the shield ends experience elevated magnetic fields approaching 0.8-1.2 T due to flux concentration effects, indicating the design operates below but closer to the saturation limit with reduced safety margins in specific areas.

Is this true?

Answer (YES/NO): NO